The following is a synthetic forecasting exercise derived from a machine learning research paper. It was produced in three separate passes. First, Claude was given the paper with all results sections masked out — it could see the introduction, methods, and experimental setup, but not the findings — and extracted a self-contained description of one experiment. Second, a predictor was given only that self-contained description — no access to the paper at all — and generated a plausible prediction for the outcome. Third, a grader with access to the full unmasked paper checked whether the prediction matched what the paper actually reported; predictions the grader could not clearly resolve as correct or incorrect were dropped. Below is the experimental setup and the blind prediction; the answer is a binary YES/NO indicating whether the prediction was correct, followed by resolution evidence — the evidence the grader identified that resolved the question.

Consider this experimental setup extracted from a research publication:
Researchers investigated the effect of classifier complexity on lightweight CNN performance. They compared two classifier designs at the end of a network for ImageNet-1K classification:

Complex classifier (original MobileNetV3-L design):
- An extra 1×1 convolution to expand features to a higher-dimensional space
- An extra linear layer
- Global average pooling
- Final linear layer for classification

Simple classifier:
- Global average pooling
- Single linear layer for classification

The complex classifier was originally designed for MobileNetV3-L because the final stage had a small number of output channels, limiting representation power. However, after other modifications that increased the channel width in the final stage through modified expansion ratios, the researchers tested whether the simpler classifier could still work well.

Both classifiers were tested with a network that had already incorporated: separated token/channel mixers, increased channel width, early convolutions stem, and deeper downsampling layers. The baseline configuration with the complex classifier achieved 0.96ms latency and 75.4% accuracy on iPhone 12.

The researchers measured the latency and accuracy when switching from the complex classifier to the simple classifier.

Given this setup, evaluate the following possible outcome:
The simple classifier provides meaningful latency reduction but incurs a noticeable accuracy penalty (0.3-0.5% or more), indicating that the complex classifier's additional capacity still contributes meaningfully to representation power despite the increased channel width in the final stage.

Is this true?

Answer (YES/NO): YES